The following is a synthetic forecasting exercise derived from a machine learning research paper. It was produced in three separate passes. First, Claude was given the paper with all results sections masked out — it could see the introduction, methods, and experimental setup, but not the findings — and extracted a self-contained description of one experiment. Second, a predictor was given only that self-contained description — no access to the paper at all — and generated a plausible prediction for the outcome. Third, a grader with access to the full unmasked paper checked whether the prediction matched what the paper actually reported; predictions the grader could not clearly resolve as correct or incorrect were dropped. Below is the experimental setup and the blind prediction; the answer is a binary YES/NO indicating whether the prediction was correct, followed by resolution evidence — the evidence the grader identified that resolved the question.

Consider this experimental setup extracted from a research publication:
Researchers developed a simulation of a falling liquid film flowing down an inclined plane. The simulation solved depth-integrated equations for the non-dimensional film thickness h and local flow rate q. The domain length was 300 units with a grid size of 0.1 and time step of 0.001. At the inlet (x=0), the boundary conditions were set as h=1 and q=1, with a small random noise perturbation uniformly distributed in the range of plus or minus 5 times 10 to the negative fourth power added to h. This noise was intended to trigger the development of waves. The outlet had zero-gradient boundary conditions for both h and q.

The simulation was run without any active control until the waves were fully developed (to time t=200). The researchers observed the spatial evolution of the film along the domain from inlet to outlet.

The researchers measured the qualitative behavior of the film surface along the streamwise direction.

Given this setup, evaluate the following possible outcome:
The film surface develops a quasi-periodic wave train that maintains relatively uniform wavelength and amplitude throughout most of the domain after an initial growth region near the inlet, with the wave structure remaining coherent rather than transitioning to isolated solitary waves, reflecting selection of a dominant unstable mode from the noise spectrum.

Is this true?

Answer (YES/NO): NO